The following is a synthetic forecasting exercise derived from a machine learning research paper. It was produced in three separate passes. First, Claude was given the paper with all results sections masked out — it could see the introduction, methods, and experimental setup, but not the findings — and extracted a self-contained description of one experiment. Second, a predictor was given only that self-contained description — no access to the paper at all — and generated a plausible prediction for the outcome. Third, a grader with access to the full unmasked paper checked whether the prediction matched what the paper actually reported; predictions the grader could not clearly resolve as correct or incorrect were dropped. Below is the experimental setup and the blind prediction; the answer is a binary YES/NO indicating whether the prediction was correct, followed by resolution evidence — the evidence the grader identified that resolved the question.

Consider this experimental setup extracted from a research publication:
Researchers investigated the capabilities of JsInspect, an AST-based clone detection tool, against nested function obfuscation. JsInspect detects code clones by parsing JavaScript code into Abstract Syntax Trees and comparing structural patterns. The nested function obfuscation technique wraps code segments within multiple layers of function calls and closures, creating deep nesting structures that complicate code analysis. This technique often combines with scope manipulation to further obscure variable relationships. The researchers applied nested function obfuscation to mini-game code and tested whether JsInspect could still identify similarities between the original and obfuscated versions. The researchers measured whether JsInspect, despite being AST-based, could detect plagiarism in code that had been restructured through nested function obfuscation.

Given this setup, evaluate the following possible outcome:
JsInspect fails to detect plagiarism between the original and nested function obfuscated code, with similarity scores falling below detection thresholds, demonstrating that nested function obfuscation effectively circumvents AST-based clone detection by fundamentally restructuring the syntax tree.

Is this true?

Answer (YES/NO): YES